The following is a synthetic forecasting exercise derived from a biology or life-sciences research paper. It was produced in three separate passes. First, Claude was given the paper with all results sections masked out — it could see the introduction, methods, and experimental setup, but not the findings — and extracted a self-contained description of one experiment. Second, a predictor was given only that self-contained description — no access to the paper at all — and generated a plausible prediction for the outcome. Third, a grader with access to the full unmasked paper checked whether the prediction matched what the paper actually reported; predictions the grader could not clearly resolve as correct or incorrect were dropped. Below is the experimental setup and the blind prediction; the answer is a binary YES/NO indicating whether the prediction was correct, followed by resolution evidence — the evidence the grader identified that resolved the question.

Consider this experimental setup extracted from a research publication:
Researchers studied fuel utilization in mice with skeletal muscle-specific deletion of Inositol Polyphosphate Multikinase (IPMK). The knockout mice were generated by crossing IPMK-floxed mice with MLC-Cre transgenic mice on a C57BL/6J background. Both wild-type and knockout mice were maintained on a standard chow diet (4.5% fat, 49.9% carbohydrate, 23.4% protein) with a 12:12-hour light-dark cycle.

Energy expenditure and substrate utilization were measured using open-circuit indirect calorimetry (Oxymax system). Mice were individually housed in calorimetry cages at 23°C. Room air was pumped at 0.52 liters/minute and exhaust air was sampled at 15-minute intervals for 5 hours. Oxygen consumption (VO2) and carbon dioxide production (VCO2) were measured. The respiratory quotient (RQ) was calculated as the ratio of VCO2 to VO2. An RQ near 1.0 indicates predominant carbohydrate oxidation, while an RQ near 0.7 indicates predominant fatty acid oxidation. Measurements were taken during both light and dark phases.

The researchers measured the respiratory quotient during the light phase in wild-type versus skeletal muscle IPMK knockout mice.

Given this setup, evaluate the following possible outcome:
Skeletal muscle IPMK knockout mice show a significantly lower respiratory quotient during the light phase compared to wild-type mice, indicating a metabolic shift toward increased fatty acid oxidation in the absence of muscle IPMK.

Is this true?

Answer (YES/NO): NO